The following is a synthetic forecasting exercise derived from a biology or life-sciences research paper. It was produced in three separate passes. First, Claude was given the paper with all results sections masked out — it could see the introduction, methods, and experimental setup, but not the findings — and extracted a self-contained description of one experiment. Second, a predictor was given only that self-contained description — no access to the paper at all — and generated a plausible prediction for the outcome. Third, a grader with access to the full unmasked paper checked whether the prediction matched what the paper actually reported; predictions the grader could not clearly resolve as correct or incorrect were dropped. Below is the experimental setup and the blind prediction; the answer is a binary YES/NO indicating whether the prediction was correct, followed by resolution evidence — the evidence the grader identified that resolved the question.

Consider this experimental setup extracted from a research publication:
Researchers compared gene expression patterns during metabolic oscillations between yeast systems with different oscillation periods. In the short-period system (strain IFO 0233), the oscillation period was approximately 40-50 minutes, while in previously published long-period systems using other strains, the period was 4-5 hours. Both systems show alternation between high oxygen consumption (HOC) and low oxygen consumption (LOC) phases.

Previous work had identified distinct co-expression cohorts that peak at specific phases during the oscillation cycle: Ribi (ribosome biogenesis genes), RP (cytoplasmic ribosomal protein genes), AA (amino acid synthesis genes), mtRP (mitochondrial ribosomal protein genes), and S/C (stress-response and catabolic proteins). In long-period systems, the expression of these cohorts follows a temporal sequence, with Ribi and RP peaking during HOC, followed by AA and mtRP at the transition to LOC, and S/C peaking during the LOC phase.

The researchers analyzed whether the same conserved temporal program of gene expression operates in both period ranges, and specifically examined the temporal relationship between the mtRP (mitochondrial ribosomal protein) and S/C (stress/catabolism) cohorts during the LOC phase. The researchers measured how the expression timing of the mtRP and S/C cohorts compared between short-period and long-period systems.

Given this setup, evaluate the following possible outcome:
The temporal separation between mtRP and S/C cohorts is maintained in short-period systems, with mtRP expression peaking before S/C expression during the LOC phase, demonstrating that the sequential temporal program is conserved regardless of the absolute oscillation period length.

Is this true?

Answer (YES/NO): NO